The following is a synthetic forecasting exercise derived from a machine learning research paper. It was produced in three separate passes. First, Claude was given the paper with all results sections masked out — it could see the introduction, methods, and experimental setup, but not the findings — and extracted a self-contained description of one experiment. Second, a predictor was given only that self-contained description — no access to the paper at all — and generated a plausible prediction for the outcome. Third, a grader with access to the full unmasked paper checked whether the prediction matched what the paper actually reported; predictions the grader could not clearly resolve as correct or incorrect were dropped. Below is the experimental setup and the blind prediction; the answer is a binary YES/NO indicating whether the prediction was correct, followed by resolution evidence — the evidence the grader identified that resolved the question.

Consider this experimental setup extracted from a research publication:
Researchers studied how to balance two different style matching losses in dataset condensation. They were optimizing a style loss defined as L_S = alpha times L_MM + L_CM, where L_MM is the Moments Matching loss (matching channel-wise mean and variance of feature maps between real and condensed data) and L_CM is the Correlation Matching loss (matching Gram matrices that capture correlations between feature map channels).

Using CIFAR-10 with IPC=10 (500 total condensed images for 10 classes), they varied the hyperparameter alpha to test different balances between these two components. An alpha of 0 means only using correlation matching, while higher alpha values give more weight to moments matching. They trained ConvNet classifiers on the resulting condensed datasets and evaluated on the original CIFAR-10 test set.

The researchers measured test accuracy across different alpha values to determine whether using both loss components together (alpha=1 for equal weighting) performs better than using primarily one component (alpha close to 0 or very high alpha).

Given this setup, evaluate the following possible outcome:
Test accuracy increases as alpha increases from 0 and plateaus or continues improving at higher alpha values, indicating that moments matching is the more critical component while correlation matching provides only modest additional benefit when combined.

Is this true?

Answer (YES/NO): NO